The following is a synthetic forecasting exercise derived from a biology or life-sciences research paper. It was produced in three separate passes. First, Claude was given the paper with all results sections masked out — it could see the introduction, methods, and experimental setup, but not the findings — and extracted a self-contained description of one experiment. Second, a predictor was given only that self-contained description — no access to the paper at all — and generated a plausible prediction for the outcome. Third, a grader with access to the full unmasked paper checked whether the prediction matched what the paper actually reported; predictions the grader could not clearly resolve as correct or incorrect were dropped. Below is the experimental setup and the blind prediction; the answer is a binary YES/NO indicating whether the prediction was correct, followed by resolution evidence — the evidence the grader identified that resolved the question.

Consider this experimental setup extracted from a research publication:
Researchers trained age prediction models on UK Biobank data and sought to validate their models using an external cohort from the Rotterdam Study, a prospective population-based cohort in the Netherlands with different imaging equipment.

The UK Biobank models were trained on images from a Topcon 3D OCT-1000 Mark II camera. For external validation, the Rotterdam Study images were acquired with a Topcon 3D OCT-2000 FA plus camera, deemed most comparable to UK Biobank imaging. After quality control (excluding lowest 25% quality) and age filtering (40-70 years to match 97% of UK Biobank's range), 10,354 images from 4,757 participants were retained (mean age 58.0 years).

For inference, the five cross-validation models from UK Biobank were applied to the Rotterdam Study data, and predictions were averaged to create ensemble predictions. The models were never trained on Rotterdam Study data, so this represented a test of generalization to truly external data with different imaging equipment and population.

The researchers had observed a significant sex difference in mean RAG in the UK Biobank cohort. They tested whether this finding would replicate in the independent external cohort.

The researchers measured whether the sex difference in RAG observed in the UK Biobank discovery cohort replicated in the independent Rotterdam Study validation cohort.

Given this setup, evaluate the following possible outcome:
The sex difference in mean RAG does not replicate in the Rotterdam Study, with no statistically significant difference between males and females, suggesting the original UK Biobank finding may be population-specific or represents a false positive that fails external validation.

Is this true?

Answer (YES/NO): NO